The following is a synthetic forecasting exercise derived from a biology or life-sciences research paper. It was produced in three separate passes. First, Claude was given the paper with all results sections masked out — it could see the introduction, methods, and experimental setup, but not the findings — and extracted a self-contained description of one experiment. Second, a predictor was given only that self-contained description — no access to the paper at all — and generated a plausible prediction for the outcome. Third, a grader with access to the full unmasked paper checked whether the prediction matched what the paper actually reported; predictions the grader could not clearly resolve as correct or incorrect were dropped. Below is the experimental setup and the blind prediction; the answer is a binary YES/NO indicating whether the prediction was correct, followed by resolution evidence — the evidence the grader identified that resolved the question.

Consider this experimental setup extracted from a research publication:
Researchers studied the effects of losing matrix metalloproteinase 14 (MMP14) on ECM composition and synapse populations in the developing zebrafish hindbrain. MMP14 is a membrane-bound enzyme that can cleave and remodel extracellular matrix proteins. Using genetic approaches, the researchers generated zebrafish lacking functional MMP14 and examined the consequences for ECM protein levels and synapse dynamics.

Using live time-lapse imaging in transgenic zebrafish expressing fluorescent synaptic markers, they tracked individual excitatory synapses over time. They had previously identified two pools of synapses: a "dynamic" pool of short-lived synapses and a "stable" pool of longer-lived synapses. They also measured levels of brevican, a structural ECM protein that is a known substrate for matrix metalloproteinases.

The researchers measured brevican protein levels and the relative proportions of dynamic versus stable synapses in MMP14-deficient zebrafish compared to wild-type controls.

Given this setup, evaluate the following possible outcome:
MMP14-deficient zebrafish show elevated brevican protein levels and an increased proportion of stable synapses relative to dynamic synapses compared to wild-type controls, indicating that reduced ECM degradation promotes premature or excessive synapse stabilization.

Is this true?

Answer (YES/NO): YES